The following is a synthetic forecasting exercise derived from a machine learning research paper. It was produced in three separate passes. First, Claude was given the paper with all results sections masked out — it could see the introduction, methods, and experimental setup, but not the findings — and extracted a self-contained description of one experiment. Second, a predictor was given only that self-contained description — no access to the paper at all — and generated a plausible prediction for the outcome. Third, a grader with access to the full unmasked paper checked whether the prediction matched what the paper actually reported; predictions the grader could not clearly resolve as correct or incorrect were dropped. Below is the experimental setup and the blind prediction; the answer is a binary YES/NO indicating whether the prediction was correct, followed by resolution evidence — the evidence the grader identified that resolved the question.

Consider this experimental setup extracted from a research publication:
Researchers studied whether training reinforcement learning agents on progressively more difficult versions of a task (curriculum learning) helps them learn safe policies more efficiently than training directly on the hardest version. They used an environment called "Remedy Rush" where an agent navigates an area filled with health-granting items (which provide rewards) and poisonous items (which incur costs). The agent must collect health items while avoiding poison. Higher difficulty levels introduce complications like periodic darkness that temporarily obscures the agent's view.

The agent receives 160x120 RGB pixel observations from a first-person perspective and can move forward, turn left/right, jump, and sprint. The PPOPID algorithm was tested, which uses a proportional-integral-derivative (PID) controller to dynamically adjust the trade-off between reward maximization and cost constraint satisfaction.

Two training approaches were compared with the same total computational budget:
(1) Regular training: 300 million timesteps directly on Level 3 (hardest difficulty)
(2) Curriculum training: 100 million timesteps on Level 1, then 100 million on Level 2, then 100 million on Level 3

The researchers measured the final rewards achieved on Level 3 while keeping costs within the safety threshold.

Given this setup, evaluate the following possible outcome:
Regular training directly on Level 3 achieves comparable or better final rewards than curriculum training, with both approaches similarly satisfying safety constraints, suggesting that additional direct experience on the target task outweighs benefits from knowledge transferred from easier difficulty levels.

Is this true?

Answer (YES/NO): NO